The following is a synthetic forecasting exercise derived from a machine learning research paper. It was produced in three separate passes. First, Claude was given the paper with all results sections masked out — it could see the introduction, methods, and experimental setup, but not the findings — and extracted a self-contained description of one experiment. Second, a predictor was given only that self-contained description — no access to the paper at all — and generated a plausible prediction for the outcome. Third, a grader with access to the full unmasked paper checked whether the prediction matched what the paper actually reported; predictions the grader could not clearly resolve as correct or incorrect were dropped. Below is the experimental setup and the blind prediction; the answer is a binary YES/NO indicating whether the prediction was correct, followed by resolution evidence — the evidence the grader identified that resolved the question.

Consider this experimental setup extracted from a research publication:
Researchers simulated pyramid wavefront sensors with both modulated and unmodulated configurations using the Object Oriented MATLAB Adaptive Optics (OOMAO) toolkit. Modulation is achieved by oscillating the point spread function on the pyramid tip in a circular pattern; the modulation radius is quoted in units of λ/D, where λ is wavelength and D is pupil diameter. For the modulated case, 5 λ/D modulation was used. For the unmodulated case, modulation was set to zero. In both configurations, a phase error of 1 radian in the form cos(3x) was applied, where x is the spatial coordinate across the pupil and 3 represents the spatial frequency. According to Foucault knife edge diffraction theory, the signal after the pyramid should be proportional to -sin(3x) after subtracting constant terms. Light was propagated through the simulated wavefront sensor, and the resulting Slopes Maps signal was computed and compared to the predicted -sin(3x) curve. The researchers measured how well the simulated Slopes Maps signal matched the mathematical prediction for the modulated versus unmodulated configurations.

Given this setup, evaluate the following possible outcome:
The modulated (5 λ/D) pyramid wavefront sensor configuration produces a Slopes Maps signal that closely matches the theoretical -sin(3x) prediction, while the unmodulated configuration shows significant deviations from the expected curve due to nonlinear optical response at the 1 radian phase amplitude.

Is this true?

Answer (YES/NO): YES